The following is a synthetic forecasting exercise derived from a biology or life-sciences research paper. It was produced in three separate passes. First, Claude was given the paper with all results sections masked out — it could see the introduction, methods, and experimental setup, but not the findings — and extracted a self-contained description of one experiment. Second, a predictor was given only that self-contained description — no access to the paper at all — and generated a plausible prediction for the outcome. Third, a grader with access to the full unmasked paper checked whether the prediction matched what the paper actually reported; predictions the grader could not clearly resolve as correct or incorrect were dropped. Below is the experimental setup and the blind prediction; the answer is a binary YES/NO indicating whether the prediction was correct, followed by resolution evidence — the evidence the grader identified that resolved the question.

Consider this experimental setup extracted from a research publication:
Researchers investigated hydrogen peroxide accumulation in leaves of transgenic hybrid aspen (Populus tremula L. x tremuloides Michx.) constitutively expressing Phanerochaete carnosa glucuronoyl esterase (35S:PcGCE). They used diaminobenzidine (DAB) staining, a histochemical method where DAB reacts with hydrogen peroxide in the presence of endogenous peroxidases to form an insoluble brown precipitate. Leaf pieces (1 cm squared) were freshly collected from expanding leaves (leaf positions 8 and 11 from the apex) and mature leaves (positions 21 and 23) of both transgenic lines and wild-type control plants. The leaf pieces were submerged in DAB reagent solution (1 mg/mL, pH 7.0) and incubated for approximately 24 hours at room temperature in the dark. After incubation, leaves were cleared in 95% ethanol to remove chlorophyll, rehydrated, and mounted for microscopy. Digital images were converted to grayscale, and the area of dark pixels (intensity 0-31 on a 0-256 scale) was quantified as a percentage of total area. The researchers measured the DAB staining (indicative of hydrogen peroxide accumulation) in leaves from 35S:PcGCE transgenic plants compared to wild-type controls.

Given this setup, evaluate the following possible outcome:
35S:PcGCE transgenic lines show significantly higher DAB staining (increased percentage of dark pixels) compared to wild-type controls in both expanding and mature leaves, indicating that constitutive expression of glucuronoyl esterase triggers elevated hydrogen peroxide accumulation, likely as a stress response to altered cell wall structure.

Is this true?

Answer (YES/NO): YES